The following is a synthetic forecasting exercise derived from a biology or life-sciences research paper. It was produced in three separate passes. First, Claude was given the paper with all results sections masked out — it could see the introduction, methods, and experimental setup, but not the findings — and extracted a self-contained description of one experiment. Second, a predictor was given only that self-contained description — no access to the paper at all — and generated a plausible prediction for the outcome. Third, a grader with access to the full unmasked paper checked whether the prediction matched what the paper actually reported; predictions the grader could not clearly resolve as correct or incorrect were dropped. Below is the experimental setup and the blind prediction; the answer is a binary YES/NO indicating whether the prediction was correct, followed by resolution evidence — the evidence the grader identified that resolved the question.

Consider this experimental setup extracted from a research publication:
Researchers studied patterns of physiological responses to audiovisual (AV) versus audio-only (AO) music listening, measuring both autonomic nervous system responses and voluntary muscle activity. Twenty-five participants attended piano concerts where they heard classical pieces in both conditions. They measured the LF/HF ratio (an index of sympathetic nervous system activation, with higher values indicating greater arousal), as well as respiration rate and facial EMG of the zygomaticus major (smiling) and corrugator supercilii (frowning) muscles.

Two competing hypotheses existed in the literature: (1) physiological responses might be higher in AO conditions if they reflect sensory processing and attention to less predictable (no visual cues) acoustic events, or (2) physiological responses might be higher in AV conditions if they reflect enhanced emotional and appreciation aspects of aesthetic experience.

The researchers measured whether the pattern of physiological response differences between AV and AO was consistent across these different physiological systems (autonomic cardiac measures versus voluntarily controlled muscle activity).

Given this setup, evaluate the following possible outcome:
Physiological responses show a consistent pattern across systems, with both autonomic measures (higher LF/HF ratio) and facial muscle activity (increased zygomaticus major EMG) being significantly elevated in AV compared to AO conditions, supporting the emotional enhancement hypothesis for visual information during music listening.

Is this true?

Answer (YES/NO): NO